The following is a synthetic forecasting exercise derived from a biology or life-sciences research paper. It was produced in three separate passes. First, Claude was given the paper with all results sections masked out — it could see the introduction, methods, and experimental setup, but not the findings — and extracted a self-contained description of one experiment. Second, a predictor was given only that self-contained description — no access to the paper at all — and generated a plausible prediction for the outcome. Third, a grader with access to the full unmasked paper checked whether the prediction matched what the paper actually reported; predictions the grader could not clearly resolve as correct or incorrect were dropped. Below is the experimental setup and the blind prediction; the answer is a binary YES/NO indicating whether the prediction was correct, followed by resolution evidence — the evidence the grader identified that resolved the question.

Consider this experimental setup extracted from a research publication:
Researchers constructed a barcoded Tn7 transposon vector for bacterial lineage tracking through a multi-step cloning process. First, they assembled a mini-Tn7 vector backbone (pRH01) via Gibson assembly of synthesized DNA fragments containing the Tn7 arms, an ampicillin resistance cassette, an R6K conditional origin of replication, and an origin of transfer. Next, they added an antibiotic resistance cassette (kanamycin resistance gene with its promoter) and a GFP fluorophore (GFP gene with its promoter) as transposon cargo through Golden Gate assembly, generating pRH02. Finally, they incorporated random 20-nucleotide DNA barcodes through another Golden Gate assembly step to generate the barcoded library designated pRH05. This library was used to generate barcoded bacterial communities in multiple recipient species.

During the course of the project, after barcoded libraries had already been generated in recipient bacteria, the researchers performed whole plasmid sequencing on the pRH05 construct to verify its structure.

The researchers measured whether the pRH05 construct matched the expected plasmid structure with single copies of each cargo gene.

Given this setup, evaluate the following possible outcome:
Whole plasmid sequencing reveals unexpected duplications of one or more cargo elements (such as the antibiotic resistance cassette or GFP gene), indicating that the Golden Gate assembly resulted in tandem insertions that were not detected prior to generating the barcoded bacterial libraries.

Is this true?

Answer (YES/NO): YES